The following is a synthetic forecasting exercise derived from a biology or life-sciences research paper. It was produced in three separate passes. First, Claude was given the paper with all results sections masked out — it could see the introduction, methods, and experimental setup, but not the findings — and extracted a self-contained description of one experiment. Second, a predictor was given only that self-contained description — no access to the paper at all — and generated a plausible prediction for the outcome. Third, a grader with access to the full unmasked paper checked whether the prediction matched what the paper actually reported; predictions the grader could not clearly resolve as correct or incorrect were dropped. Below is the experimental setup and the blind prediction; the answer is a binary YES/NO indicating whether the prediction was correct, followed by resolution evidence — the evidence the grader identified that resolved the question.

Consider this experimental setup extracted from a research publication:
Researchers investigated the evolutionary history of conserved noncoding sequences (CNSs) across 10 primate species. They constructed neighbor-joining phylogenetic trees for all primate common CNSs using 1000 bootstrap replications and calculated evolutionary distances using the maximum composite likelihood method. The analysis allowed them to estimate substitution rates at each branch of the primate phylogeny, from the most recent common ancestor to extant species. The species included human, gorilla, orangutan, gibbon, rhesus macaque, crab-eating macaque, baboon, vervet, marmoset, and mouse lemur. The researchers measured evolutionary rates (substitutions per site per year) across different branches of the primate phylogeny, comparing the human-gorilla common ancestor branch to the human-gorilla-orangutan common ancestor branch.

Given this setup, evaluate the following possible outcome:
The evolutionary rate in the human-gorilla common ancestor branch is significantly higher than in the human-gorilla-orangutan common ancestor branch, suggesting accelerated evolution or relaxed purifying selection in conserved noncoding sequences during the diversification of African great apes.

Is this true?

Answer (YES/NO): YES